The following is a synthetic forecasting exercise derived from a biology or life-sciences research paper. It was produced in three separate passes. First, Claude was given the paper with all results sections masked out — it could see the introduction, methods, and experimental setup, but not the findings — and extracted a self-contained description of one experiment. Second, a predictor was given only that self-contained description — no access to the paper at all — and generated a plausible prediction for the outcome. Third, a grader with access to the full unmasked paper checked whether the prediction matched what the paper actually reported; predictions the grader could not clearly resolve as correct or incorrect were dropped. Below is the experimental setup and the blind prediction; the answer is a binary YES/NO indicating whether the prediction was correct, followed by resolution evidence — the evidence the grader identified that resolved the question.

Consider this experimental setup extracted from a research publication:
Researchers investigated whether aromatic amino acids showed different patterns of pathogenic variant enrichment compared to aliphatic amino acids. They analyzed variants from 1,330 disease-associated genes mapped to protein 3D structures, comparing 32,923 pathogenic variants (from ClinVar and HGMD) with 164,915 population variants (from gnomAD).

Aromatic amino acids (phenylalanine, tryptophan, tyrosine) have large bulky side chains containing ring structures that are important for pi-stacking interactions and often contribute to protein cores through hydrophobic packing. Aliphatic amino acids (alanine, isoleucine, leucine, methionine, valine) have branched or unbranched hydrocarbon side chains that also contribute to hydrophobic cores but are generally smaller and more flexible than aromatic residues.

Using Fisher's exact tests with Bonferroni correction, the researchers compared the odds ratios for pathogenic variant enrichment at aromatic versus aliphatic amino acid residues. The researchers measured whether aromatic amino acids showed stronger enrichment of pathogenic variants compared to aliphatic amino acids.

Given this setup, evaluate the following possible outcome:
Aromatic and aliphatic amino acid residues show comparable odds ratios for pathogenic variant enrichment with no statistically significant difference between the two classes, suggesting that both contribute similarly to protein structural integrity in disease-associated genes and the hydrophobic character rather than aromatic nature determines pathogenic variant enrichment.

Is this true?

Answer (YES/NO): NO